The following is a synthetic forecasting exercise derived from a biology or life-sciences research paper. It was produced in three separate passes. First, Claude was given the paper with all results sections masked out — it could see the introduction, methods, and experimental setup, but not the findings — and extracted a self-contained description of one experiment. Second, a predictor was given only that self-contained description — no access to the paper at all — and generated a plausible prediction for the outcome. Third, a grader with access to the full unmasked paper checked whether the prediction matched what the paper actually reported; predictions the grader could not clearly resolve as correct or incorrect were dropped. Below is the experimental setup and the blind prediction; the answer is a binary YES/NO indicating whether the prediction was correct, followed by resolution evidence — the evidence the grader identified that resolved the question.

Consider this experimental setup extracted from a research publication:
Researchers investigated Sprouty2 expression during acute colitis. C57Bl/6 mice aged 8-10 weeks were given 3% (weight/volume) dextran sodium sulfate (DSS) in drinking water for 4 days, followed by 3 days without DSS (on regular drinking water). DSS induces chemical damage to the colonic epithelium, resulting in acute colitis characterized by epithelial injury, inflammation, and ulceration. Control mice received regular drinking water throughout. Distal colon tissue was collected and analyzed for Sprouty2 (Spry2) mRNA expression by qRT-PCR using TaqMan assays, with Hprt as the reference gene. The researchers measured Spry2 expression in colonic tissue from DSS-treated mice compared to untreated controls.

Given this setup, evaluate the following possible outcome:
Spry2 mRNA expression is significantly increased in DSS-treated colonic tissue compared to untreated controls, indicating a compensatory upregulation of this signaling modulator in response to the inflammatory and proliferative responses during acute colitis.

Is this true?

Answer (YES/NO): NO